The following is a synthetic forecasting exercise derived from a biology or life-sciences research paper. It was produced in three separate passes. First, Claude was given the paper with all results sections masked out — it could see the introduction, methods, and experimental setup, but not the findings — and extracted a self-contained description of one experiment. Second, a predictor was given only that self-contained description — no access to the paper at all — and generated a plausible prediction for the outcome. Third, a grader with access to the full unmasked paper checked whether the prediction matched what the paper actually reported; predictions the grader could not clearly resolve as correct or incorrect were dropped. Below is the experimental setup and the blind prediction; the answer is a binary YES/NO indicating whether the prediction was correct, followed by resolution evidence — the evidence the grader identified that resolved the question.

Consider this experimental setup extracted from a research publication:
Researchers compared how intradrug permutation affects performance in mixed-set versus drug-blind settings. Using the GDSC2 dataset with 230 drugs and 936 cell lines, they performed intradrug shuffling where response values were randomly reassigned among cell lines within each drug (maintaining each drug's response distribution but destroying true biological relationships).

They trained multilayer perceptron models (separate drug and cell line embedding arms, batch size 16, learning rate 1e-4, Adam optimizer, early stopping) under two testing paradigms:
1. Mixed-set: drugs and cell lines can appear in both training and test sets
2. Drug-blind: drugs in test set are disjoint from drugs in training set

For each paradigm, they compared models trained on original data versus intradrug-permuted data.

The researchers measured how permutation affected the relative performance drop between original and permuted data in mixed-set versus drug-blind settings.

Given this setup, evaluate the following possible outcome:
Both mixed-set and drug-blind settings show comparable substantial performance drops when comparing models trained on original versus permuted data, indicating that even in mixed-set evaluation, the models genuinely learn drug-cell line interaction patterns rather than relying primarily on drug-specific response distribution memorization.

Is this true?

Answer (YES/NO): NO